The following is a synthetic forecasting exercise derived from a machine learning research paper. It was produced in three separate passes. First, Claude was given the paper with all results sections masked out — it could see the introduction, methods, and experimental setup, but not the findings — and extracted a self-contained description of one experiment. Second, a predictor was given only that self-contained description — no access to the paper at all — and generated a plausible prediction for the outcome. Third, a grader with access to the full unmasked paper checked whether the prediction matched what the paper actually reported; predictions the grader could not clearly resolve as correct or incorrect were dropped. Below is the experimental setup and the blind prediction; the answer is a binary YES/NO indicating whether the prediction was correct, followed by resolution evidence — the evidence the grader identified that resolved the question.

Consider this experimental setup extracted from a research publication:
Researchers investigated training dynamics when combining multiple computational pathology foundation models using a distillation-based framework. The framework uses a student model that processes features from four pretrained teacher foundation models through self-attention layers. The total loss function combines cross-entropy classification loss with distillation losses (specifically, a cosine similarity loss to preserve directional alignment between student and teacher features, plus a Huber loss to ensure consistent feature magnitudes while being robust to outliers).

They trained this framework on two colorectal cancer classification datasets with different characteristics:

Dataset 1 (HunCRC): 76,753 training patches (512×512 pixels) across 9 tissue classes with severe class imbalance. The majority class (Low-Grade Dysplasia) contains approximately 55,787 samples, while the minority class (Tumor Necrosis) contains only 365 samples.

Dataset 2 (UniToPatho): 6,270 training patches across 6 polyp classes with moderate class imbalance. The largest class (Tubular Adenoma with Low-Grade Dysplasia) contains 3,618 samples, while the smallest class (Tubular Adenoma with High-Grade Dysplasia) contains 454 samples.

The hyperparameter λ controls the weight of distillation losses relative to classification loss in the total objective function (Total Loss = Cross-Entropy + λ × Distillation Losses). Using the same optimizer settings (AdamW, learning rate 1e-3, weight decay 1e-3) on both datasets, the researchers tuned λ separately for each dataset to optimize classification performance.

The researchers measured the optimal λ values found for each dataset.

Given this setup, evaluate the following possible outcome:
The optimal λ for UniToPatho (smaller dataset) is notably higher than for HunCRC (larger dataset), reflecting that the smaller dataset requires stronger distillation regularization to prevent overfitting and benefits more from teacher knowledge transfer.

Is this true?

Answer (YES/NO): YES